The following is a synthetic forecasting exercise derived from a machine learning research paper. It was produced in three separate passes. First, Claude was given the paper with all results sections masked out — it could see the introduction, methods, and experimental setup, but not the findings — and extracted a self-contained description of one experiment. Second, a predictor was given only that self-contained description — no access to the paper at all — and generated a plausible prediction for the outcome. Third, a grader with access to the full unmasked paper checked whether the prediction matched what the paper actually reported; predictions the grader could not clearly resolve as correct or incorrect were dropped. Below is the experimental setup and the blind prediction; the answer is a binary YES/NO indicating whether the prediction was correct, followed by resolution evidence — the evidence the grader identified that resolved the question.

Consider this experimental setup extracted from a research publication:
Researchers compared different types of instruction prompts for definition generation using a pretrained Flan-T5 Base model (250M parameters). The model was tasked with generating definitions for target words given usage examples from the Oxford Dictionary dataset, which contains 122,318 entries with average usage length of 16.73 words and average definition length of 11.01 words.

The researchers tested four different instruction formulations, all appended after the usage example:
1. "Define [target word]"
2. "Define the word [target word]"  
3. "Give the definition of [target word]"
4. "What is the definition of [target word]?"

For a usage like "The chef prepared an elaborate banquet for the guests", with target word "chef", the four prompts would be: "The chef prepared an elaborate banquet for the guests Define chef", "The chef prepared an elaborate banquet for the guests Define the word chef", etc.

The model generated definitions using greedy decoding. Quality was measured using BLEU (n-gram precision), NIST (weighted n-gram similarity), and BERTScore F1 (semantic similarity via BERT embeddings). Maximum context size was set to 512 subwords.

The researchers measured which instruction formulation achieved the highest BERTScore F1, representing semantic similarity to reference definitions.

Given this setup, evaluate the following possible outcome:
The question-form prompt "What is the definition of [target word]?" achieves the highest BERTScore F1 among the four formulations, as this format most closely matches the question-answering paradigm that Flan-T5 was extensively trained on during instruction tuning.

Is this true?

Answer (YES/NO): YES